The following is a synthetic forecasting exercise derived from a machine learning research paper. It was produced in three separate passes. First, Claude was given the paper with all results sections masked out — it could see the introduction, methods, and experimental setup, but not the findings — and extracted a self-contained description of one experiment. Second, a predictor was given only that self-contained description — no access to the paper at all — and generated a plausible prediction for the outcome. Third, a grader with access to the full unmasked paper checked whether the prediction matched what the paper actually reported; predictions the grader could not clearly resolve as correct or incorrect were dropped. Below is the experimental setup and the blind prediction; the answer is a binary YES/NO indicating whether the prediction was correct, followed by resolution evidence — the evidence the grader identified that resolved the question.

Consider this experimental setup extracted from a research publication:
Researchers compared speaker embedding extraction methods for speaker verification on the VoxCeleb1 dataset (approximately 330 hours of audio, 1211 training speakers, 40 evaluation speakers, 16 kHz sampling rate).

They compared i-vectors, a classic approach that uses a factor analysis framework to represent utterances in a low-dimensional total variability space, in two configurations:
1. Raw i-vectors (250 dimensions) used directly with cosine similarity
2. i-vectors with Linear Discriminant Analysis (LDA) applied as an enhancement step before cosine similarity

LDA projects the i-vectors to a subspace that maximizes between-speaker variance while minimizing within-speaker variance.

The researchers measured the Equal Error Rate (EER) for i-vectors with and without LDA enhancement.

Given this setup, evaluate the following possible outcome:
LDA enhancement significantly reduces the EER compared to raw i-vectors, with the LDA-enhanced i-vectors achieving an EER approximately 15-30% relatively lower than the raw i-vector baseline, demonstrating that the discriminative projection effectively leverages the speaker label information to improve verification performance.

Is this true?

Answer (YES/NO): NO